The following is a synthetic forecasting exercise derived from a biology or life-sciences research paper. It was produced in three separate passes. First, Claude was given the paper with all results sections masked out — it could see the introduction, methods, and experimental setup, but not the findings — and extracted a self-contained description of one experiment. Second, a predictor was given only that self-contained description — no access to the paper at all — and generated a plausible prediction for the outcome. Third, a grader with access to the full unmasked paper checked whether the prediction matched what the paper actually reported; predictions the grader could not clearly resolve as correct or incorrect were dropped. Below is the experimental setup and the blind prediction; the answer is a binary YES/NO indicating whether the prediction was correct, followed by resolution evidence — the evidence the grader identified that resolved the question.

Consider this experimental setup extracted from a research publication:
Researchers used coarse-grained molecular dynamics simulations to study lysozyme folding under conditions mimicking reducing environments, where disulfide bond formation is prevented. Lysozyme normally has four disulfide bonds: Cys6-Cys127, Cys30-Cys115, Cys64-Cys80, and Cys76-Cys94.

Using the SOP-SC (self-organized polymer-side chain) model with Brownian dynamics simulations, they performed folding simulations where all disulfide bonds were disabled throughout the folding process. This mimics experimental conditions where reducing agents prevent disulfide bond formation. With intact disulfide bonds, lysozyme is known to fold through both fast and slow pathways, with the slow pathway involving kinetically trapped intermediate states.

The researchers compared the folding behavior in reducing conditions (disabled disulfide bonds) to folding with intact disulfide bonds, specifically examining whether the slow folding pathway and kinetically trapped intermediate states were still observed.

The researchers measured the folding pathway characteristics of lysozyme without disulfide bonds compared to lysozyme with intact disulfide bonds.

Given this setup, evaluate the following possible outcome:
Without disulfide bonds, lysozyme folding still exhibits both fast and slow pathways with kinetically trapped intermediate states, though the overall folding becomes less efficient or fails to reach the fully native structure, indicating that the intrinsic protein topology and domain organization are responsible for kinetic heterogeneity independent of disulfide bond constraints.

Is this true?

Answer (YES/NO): NO